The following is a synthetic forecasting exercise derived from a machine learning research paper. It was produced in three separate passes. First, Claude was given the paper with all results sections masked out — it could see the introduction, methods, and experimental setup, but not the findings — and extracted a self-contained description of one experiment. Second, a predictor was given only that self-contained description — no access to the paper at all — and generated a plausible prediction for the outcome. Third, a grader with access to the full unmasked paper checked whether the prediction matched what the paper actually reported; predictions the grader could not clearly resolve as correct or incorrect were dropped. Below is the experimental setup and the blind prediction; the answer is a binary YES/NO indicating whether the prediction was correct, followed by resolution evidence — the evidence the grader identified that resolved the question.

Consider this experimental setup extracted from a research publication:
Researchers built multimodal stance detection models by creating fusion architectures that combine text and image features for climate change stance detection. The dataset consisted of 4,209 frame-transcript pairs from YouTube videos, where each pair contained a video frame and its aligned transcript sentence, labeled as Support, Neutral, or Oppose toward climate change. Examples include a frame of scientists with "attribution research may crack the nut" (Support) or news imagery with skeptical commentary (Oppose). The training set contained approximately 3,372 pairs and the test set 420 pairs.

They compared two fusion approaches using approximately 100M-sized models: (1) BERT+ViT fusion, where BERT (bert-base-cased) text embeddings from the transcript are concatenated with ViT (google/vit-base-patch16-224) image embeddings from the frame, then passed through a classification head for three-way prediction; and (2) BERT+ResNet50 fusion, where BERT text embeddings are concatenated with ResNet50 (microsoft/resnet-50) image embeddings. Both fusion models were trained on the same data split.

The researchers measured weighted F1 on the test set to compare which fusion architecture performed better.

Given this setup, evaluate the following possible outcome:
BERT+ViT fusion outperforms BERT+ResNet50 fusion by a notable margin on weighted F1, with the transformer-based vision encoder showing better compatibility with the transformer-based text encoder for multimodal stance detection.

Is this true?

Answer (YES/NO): YES